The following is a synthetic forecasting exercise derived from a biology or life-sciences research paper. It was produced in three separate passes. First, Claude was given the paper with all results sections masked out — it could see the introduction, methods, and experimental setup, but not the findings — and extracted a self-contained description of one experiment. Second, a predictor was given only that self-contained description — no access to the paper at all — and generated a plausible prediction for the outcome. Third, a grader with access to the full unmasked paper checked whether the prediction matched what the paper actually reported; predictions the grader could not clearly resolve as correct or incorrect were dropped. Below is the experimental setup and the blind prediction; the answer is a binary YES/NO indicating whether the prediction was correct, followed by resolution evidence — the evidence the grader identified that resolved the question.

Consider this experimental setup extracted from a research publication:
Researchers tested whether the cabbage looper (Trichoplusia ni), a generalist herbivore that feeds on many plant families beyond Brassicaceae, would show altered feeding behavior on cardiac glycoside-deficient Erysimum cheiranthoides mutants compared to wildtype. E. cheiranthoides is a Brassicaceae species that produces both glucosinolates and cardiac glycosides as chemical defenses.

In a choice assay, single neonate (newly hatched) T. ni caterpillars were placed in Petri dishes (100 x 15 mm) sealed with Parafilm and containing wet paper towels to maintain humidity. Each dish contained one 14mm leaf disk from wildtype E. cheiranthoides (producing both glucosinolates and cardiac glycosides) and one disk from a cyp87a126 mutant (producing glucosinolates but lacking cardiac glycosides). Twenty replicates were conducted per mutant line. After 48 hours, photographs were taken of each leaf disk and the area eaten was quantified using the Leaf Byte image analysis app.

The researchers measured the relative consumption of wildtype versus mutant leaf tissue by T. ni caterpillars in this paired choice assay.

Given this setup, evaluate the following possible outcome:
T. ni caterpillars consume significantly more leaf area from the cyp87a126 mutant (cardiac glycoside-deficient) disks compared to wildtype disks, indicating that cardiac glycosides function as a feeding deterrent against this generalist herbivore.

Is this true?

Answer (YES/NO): YES